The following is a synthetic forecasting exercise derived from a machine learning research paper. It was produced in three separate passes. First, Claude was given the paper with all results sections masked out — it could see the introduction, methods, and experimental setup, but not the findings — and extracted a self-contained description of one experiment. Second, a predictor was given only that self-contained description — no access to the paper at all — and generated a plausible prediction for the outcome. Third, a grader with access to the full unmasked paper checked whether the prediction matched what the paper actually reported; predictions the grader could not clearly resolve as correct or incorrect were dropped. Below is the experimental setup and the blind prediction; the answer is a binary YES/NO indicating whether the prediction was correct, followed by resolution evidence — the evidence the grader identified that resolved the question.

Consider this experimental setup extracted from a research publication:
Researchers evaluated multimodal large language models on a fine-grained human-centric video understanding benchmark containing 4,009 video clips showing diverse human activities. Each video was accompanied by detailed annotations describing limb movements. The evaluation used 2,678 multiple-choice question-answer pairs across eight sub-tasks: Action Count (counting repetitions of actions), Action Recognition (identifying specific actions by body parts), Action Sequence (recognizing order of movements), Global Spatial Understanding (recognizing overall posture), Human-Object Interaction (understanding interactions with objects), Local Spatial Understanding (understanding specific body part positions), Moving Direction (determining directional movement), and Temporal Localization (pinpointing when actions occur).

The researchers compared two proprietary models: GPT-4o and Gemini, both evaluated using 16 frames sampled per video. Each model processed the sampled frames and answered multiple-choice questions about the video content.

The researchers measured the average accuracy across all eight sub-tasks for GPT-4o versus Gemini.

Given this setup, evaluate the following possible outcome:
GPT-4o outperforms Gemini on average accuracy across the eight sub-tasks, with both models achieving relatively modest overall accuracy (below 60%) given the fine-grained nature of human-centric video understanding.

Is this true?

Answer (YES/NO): YES